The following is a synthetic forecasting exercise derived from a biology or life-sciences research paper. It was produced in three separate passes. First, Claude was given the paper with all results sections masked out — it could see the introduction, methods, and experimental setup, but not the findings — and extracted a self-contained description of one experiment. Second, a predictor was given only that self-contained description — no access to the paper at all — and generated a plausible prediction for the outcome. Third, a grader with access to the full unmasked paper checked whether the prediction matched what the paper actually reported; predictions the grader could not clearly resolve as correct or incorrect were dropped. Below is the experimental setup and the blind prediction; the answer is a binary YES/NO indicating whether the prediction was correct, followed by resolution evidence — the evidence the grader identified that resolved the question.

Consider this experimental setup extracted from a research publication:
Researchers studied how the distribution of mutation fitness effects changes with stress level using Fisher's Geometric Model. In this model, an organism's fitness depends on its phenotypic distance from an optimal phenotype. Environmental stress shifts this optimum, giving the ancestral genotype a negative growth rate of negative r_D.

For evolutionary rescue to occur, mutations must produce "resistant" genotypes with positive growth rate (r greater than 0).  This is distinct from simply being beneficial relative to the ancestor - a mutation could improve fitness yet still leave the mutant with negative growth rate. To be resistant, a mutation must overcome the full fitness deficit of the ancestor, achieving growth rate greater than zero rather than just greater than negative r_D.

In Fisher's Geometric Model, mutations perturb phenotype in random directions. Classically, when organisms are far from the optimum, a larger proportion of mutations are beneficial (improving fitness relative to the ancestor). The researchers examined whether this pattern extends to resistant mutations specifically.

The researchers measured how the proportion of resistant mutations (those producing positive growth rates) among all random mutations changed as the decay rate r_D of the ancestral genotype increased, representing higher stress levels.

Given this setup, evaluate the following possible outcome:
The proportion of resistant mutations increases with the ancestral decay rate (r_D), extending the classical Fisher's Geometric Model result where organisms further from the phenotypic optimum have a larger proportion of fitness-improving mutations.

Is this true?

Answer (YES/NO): NO